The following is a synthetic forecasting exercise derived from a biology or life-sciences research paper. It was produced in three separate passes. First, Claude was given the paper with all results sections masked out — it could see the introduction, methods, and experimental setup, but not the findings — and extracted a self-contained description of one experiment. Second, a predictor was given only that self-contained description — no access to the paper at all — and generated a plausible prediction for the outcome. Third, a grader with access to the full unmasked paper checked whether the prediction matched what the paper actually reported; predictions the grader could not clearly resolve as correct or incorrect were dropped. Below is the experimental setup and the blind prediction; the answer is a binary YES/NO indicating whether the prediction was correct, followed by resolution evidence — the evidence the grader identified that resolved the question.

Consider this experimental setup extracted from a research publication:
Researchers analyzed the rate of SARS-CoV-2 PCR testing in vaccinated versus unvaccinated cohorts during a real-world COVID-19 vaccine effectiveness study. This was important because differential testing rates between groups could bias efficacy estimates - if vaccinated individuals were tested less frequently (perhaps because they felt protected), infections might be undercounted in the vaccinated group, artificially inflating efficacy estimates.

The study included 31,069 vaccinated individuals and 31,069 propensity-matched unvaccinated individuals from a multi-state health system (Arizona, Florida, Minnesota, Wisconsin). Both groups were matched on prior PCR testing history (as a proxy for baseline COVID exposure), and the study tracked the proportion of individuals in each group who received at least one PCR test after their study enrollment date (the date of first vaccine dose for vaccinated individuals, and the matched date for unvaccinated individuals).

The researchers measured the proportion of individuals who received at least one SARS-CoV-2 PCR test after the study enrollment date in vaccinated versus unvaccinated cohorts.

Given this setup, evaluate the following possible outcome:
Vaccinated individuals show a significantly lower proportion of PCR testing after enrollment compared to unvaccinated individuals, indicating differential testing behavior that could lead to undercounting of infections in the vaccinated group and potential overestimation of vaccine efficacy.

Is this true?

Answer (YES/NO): NO